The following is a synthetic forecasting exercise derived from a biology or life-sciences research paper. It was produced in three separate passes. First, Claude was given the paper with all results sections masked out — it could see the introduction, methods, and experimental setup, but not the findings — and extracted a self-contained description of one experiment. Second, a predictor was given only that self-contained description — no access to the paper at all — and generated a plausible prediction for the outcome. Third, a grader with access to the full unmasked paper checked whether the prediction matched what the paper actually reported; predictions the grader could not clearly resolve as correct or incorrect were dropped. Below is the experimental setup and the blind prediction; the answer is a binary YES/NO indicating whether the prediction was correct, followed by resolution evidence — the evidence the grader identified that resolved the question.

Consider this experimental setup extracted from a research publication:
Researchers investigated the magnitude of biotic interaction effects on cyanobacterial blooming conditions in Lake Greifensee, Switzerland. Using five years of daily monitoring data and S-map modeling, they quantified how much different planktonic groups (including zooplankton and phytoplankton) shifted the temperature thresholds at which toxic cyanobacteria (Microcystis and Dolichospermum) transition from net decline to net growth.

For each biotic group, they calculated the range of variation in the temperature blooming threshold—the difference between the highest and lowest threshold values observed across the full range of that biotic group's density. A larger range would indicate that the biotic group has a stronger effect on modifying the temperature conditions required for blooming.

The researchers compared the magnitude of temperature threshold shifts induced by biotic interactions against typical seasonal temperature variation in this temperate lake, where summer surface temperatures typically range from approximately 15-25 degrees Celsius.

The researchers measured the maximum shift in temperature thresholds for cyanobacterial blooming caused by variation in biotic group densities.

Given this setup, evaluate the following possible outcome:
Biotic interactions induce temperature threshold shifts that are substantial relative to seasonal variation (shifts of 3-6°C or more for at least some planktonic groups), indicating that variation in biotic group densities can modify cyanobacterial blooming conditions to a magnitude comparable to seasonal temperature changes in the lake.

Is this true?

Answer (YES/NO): YES